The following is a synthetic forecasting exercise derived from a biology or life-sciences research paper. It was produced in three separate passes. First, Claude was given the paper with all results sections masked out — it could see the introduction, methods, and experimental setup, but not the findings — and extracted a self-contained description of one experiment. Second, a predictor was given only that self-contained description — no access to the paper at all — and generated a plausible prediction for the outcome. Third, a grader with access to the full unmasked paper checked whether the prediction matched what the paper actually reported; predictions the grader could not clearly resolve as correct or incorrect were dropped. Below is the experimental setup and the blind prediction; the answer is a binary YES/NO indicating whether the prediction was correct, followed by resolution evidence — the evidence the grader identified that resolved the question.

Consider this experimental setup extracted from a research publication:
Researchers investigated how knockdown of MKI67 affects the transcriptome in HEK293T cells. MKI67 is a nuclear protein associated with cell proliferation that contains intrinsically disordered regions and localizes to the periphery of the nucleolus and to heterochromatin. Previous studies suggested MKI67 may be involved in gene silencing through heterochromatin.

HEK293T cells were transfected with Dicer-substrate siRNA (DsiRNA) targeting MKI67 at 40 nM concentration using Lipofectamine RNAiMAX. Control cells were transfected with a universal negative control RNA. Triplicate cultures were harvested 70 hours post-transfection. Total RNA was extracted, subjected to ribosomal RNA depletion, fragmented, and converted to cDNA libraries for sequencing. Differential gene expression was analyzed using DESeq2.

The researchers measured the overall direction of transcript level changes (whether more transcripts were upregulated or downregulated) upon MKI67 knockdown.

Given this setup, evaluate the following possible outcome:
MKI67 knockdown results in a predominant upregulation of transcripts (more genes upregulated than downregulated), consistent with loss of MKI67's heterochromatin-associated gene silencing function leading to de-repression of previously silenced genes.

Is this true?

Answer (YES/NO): YES